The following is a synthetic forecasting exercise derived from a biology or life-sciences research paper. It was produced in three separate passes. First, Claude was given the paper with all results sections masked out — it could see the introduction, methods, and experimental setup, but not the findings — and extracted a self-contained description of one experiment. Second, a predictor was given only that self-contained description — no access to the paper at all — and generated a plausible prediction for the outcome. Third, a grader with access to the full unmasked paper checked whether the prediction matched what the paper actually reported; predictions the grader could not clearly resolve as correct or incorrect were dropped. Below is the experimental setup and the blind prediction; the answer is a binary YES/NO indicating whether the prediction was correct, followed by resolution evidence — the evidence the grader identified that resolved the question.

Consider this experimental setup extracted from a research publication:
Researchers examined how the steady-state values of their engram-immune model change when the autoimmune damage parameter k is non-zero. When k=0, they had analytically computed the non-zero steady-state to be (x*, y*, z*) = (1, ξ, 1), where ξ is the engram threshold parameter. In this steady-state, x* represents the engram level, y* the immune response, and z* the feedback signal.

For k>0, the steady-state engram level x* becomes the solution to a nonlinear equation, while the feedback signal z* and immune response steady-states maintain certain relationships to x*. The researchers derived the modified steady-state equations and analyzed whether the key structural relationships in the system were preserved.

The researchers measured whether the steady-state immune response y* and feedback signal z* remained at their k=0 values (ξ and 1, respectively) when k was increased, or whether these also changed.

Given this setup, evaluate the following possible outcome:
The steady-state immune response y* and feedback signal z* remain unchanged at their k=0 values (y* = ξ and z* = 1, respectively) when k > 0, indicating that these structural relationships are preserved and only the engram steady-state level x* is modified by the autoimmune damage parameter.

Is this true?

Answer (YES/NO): YES